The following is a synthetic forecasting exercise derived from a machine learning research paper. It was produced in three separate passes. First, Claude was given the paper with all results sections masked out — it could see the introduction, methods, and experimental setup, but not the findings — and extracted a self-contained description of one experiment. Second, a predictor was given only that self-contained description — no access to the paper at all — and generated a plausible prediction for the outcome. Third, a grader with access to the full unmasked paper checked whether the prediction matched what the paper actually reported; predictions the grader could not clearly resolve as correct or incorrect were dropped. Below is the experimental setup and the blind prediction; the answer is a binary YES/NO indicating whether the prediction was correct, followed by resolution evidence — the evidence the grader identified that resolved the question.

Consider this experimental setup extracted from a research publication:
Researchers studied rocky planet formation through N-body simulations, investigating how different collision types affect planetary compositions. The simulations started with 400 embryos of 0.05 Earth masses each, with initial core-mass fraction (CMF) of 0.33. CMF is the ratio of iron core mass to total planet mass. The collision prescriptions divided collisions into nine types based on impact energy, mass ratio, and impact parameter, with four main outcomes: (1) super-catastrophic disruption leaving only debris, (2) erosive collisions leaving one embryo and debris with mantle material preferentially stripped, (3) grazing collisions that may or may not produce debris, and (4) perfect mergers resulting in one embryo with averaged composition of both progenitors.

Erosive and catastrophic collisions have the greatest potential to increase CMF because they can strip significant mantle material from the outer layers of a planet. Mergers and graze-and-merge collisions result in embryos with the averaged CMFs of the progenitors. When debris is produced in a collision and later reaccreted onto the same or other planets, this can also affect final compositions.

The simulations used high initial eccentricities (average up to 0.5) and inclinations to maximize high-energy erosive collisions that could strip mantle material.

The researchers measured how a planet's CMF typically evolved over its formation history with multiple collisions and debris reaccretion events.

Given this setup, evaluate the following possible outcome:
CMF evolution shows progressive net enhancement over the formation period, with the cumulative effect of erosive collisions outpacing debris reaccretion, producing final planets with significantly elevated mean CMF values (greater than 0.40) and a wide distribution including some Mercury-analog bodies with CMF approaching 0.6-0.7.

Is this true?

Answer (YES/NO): NO